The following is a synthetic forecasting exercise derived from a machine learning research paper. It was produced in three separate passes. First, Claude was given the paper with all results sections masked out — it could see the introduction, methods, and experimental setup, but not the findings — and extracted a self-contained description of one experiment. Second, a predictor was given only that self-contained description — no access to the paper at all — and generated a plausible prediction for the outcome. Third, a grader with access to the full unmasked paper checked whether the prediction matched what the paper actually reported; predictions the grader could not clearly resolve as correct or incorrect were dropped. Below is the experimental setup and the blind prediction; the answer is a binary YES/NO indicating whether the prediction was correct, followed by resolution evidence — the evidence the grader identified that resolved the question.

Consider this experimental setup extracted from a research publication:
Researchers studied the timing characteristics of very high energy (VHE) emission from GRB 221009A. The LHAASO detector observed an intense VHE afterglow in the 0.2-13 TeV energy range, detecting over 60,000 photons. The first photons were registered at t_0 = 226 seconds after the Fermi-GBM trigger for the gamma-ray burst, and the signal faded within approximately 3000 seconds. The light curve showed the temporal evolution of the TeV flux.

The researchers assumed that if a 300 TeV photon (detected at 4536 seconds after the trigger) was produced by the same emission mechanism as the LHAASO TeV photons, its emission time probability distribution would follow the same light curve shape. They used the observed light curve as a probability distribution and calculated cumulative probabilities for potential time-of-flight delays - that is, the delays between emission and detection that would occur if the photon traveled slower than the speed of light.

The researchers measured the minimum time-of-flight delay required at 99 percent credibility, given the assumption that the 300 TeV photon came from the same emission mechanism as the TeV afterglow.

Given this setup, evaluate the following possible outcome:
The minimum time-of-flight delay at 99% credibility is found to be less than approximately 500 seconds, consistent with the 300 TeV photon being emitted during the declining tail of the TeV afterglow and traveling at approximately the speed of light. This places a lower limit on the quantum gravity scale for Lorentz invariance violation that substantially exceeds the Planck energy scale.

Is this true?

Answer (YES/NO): NO